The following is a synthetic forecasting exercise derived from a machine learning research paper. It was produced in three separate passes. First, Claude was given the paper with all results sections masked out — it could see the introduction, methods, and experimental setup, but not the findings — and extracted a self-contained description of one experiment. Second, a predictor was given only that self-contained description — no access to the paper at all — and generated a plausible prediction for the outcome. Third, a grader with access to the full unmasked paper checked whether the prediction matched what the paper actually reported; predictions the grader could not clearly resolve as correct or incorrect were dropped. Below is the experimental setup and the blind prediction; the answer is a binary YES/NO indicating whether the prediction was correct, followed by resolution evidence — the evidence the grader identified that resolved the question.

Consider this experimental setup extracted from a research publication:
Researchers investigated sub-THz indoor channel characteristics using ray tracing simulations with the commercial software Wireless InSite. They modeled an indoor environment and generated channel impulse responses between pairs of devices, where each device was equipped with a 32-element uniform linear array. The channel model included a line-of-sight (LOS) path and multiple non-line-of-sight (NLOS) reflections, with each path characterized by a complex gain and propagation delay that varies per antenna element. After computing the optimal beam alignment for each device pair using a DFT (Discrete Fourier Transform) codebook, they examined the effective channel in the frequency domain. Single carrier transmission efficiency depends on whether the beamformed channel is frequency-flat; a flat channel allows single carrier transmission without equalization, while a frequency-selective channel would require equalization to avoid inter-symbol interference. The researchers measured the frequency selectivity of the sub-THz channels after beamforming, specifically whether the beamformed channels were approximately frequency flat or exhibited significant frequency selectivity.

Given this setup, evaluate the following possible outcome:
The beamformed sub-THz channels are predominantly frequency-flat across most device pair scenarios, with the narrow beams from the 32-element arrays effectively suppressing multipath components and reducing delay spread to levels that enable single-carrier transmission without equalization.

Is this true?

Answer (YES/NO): YES